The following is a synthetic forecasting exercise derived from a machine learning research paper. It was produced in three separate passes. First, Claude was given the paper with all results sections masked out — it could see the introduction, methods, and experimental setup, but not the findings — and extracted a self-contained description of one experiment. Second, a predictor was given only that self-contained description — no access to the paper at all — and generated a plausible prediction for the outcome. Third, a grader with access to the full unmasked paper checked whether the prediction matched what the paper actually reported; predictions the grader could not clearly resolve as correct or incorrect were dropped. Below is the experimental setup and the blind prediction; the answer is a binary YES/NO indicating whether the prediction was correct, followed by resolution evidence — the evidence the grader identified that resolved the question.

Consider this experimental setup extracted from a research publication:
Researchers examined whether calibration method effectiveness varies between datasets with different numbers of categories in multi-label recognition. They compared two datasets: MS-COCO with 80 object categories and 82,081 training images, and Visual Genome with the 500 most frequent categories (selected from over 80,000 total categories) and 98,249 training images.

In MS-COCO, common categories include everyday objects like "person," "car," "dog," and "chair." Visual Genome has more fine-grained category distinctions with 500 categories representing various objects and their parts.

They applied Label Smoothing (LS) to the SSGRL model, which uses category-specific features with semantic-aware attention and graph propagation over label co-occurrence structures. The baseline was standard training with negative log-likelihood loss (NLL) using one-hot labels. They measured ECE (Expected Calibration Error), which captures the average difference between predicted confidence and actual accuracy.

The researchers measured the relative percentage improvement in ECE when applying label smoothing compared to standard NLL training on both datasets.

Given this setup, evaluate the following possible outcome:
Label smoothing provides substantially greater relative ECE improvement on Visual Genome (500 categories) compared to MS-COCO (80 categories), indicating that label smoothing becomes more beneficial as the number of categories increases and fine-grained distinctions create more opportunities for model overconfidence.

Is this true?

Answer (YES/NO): NO